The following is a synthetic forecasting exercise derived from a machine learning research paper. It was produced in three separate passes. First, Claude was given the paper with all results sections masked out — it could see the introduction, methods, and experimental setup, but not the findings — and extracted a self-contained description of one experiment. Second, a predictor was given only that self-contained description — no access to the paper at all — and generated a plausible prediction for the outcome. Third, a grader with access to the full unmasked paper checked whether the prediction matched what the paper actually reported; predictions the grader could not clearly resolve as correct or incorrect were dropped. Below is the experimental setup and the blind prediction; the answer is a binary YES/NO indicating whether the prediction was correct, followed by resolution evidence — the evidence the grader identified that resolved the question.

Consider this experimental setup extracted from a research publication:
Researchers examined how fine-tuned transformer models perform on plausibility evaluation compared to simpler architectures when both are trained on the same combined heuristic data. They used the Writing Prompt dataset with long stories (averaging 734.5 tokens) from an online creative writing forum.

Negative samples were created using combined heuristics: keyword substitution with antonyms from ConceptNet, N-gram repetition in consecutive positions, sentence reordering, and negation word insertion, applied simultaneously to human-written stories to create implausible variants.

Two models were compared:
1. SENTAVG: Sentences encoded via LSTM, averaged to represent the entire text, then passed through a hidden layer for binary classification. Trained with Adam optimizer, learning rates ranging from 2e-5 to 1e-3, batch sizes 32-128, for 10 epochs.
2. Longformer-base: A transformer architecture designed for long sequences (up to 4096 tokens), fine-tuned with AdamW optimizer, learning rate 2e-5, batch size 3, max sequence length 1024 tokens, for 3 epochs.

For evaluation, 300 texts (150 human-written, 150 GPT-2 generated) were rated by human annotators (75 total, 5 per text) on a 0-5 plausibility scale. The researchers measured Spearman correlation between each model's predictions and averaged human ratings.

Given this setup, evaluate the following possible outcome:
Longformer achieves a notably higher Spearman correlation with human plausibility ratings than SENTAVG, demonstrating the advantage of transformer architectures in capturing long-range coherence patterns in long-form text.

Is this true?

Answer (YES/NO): YES